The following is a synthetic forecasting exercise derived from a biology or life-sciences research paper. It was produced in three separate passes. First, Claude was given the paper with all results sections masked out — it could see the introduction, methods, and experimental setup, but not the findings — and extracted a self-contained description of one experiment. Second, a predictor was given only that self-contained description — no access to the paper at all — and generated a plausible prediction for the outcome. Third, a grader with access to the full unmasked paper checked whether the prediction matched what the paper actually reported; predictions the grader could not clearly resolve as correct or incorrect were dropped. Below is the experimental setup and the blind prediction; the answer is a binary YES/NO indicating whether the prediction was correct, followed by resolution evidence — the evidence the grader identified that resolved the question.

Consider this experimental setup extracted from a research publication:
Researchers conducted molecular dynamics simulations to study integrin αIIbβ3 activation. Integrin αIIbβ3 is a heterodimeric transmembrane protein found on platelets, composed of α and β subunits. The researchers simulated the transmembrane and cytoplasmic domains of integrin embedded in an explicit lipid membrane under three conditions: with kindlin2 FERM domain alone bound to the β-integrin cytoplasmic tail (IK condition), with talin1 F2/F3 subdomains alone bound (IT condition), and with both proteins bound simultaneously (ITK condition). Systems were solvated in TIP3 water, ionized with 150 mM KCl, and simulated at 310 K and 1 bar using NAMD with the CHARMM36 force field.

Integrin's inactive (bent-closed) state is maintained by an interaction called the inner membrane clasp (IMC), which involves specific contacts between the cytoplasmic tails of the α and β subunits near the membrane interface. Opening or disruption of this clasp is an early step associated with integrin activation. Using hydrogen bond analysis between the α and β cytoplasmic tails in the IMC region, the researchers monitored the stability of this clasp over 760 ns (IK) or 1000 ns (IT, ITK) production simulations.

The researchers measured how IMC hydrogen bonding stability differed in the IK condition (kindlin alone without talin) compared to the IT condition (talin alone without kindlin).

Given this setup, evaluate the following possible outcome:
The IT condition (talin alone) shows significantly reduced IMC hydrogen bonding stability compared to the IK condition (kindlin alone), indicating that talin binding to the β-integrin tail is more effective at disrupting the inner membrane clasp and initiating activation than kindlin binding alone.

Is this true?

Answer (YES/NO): YES